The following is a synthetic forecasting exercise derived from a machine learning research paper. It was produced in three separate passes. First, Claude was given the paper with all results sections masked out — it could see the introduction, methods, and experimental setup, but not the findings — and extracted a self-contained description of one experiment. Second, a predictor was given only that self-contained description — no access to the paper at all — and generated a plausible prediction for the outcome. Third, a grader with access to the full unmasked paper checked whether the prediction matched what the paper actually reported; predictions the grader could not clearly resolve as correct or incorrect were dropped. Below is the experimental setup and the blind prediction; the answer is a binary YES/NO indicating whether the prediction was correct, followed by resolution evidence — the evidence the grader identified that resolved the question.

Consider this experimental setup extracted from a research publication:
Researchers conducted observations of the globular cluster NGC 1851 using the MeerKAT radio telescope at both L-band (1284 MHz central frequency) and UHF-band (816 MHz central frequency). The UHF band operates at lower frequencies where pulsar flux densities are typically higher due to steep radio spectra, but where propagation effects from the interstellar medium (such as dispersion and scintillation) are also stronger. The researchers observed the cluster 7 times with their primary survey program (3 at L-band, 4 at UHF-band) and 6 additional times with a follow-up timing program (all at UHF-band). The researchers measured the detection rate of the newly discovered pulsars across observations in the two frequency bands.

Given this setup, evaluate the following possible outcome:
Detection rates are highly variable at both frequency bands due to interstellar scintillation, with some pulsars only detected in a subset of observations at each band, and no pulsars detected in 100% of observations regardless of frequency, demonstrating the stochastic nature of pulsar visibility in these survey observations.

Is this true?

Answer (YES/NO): NO